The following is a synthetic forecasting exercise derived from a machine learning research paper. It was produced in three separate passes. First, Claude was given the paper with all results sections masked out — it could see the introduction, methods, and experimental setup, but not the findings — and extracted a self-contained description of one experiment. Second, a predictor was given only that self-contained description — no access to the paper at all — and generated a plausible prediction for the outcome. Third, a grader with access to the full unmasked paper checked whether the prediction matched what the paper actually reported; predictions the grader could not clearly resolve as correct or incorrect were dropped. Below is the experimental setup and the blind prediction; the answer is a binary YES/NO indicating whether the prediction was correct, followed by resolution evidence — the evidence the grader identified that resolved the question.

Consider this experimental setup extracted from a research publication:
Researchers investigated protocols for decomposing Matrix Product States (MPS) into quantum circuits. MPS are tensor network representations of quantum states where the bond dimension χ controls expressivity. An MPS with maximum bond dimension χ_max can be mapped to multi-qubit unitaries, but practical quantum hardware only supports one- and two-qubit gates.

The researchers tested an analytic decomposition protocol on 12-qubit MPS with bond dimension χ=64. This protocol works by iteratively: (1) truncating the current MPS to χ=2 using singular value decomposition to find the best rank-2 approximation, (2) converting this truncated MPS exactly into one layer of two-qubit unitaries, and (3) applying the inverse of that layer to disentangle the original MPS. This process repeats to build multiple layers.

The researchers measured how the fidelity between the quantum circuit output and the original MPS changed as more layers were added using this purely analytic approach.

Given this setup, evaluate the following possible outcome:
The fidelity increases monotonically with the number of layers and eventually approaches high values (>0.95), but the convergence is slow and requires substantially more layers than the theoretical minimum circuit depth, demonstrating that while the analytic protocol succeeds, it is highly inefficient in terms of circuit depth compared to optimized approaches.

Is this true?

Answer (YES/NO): NO